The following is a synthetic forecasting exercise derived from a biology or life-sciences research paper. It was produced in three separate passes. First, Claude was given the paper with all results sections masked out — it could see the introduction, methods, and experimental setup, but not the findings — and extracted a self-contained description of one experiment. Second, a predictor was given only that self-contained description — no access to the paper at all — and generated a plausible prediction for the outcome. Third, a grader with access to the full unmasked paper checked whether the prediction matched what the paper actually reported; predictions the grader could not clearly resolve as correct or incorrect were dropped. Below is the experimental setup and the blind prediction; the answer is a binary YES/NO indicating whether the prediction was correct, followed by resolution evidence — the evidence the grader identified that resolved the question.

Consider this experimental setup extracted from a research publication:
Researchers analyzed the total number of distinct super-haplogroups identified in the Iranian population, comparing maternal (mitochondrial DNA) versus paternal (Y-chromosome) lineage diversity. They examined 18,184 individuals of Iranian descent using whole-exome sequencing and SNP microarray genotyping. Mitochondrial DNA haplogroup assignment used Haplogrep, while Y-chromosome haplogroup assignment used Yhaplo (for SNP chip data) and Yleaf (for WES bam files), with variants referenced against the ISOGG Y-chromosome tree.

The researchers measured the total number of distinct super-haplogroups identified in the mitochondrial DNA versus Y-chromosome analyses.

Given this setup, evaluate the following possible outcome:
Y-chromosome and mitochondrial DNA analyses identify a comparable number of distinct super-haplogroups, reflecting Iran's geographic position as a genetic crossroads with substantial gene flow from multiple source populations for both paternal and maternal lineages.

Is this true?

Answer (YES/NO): NO